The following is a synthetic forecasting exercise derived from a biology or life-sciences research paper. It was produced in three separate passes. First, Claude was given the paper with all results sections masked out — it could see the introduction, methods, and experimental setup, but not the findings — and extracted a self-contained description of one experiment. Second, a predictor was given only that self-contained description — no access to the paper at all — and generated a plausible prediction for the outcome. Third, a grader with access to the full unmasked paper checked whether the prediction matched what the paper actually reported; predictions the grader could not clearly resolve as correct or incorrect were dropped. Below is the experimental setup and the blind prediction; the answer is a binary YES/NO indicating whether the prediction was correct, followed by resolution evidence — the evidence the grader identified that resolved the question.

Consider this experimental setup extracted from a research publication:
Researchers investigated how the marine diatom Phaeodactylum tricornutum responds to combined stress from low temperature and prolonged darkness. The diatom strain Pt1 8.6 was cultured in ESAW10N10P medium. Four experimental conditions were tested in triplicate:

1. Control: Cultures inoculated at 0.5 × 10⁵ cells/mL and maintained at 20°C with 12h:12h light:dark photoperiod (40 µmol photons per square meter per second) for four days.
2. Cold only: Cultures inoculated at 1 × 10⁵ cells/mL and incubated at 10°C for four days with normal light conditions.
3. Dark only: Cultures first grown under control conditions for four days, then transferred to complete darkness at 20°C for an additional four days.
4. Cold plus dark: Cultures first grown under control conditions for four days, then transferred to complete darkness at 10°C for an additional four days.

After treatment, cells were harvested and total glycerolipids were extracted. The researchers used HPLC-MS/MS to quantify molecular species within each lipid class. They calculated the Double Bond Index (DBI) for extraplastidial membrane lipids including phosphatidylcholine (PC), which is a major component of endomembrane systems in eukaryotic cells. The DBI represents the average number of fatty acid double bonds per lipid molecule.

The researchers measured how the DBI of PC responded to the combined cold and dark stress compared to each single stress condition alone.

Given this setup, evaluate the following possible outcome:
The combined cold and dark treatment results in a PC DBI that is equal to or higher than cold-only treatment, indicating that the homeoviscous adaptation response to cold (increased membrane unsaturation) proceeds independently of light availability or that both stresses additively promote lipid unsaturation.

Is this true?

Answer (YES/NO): YES